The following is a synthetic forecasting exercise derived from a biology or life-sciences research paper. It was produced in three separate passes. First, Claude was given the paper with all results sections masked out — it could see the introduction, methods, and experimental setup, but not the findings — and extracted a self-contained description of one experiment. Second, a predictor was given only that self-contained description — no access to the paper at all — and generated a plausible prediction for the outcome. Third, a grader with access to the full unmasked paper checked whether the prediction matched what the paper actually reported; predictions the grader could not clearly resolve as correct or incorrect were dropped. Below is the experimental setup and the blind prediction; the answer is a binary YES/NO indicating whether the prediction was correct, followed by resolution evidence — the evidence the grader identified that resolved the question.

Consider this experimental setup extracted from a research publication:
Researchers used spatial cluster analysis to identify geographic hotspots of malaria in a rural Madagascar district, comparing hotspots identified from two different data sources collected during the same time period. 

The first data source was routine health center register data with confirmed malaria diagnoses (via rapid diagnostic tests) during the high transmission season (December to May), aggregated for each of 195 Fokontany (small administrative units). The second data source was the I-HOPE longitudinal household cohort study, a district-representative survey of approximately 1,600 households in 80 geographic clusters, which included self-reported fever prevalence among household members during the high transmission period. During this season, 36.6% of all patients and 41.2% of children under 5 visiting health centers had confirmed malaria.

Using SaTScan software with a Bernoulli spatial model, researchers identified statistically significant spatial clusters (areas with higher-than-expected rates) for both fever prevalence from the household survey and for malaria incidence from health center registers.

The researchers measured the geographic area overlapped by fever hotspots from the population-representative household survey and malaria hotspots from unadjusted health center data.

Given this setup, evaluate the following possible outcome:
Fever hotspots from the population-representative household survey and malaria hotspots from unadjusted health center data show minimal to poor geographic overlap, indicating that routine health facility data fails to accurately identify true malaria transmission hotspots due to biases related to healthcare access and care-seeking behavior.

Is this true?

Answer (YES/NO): YES